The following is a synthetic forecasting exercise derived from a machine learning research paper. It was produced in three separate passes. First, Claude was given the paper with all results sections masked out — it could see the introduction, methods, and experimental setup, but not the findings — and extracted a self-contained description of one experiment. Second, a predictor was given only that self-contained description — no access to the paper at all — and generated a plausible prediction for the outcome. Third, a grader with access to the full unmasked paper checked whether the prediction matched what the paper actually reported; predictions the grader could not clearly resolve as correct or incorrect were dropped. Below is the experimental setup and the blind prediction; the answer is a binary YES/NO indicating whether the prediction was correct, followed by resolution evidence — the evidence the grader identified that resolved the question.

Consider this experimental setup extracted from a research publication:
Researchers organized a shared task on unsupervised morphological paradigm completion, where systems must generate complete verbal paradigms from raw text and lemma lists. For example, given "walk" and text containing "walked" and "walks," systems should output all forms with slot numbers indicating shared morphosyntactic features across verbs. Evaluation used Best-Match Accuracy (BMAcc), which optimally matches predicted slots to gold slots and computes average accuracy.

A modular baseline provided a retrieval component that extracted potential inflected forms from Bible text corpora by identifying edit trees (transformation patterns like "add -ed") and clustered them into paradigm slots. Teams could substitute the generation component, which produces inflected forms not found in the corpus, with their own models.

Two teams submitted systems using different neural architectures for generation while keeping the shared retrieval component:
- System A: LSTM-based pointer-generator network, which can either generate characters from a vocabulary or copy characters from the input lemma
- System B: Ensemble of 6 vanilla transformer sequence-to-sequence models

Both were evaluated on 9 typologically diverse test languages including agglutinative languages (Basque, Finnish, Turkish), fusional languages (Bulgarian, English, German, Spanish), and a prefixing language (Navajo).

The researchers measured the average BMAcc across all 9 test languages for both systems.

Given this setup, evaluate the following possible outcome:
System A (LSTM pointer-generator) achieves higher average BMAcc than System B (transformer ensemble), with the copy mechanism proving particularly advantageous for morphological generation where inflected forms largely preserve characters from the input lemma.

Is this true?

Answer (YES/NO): YES